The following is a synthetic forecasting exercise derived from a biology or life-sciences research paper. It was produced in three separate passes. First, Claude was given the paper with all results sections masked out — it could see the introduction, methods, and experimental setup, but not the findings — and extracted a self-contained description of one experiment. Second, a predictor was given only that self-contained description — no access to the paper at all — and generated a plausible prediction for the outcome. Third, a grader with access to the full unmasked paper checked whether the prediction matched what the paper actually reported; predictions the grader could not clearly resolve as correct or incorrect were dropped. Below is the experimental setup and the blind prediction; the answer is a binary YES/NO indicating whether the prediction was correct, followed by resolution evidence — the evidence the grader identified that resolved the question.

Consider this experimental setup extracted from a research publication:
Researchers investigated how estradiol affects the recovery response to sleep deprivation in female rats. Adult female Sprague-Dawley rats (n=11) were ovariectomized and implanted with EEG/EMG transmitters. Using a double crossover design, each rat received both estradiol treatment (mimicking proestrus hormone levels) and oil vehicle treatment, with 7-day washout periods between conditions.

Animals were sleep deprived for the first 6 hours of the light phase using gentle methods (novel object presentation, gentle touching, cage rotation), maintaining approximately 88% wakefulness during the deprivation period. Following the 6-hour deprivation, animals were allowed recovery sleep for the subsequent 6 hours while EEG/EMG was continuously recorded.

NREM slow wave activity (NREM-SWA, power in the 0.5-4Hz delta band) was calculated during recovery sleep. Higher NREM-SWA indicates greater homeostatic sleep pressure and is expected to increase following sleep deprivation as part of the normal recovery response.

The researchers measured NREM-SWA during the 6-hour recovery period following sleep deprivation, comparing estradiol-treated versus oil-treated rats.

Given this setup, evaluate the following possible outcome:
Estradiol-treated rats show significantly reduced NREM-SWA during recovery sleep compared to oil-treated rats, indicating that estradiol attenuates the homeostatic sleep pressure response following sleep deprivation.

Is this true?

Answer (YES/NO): NO